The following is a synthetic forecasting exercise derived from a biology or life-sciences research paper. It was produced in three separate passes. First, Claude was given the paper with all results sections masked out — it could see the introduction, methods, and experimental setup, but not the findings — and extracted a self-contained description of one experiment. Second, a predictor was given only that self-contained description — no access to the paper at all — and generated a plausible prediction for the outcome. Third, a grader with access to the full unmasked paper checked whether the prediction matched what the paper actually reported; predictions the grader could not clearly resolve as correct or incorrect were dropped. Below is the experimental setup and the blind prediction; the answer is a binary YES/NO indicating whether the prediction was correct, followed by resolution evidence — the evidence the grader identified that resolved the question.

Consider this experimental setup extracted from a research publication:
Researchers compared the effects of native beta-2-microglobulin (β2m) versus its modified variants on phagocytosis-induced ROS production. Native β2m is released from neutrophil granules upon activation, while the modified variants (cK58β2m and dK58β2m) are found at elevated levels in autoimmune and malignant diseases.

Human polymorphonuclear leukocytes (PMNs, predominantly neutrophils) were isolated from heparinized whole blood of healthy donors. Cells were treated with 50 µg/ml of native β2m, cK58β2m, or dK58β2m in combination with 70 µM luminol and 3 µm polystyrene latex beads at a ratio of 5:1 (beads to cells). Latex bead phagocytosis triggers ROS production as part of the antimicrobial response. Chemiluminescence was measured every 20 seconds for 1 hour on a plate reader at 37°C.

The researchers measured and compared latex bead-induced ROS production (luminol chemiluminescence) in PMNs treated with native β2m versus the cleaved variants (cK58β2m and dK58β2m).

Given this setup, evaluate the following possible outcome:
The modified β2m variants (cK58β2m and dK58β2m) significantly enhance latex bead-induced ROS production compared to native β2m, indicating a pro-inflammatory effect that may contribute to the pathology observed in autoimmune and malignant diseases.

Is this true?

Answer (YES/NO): NO